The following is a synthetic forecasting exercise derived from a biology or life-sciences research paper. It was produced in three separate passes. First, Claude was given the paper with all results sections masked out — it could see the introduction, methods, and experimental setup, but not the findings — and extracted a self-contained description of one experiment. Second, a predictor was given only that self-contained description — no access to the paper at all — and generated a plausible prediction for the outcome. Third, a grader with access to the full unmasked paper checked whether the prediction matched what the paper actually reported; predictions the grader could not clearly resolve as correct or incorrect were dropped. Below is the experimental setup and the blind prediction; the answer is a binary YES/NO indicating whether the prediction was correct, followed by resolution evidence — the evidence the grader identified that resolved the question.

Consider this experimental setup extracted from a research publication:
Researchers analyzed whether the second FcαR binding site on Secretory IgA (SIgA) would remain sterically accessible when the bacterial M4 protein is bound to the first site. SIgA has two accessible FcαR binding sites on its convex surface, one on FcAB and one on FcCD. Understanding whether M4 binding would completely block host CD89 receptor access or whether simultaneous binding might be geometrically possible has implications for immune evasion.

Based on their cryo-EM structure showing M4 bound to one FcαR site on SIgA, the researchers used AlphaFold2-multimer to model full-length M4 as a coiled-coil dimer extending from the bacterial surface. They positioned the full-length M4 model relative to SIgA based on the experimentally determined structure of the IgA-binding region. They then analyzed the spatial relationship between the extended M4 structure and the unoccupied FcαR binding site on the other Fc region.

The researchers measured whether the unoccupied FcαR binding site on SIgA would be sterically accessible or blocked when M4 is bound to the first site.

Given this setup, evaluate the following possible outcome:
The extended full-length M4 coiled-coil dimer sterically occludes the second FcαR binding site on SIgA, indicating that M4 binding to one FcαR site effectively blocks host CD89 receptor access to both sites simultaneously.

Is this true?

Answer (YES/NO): NO